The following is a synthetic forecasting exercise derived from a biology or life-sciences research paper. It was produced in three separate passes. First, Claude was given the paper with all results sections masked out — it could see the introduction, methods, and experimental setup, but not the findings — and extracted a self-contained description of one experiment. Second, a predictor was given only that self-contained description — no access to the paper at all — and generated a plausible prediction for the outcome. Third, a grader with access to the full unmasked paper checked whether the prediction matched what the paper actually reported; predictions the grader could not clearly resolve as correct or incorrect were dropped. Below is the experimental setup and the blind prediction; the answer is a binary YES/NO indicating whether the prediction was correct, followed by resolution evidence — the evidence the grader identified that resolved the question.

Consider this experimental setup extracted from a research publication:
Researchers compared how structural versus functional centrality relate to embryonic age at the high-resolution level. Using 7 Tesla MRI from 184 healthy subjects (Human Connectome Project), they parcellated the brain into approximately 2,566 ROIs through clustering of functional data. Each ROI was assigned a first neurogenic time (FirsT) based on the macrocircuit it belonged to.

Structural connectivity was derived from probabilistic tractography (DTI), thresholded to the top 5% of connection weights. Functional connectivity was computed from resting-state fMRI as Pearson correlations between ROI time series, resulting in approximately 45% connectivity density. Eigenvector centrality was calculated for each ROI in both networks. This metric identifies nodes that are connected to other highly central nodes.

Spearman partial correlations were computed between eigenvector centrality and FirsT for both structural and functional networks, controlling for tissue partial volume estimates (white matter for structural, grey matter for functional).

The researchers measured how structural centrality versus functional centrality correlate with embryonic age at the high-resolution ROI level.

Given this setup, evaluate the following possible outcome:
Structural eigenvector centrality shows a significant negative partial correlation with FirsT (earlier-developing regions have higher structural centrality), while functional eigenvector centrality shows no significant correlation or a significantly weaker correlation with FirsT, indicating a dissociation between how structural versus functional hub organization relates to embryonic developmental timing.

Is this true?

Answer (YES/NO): NO